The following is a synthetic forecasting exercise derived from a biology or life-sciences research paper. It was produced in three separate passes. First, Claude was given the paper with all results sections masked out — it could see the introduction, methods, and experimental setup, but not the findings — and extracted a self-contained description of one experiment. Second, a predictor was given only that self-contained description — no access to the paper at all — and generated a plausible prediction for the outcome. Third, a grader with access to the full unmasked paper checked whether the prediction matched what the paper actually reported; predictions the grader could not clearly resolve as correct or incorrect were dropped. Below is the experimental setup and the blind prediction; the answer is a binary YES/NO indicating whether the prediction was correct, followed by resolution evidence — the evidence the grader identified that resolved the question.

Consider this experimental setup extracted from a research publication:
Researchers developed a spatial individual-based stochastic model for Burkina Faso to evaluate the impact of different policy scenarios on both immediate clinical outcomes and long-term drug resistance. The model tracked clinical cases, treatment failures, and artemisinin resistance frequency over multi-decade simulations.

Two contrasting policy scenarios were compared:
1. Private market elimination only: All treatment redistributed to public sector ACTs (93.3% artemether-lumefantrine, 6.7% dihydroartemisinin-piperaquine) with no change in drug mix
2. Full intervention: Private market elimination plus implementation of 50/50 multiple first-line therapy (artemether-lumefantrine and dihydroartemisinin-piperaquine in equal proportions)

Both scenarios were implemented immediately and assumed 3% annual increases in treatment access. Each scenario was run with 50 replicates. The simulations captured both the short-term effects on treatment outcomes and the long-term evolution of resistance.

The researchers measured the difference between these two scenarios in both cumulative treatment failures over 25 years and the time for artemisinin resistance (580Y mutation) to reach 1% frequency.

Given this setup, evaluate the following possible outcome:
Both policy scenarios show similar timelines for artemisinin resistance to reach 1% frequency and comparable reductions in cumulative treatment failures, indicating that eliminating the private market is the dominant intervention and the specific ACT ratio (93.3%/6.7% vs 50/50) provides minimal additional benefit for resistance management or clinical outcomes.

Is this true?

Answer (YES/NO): NO